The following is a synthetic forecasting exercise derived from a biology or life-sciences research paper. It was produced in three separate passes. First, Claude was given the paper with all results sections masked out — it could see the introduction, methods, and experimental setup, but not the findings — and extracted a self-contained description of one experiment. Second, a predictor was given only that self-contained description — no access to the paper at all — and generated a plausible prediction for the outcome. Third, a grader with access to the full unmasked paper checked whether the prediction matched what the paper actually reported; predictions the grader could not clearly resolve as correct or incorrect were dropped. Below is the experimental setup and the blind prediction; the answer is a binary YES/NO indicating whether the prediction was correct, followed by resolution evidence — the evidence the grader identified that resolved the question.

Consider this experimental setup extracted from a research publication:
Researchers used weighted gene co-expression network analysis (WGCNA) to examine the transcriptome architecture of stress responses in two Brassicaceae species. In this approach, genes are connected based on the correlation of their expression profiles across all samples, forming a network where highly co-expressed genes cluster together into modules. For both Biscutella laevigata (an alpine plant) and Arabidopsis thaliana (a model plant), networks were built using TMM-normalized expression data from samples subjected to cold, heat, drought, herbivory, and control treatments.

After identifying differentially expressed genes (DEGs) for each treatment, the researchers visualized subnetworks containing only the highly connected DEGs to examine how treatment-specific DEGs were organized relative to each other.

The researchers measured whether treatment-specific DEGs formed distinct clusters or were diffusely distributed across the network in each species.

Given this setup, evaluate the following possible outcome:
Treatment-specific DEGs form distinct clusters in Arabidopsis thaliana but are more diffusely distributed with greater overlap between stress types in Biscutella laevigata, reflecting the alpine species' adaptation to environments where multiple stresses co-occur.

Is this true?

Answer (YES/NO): NO